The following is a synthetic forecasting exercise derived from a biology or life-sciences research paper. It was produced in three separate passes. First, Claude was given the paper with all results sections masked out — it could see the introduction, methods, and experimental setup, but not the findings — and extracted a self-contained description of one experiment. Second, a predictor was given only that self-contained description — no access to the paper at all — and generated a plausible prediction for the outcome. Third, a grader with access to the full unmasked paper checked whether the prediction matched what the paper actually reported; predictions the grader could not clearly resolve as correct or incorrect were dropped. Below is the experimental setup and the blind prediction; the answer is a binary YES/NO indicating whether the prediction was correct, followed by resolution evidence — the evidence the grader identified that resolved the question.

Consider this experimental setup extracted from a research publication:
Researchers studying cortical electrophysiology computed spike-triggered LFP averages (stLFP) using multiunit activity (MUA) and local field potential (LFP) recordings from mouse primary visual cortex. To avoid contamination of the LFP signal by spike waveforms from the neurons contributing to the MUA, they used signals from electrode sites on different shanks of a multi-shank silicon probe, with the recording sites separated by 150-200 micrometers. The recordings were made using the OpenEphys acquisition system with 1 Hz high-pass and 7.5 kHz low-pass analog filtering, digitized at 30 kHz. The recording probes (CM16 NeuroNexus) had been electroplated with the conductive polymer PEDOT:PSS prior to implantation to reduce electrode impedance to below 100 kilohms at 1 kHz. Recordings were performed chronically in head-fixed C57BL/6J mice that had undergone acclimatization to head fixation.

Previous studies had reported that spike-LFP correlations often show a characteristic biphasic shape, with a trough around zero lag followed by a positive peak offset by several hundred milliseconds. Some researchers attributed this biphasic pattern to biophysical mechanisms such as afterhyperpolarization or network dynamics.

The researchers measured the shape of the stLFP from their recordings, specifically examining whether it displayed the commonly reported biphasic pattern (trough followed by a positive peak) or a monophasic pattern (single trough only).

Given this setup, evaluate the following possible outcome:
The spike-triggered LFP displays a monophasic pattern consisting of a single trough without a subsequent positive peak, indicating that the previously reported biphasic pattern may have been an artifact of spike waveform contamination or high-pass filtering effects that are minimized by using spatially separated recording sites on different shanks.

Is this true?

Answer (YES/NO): NO